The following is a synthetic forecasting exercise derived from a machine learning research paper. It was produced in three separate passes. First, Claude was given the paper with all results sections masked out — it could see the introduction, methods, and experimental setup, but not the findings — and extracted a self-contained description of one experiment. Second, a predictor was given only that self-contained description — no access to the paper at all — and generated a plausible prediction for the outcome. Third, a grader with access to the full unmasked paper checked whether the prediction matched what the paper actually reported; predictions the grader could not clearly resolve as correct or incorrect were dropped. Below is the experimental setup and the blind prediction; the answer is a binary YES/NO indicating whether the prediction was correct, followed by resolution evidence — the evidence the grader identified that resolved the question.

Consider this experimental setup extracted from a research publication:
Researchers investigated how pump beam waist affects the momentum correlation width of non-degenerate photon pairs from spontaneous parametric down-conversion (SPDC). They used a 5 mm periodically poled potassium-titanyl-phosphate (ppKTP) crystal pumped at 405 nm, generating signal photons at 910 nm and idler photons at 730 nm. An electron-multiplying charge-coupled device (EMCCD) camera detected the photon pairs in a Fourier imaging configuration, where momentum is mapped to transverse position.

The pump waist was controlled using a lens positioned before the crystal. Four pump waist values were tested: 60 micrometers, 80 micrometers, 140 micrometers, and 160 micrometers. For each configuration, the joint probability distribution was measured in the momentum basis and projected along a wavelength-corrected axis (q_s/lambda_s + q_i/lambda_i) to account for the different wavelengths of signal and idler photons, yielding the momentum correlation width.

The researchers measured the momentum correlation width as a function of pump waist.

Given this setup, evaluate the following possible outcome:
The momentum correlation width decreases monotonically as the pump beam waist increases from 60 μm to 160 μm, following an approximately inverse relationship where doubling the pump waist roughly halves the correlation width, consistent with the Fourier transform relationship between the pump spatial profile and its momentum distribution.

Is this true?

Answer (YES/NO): YES